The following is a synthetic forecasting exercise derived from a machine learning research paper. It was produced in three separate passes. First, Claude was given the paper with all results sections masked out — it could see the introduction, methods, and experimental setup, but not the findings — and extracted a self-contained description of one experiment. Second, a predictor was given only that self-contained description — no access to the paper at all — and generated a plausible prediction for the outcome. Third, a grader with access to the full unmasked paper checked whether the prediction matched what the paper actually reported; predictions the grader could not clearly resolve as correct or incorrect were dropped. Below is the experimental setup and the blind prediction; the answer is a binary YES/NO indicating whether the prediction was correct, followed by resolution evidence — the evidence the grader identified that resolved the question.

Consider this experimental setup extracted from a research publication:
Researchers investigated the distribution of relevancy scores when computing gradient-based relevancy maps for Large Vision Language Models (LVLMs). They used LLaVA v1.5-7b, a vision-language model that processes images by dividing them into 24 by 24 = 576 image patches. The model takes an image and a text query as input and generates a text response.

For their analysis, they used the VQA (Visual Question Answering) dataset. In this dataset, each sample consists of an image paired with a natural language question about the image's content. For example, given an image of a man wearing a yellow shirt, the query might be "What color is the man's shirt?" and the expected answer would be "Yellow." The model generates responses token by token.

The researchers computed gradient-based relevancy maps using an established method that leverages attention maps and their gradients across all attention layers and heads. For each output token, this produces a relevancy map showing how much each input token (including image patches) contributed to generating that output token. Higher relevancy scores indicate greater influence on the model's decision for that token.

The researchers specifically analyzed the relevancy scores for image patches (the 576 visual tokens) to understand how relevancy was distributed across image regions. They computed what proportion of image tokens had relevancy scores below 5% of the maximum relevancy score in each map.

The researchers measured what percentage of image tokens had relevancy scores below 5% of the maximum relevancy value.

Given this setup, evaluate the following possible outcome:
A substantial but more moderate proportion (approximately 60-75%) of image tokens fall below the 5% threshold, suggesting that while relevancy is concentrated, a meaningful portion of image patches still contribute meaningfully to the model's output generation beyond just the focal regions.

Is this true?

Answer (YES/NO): NO